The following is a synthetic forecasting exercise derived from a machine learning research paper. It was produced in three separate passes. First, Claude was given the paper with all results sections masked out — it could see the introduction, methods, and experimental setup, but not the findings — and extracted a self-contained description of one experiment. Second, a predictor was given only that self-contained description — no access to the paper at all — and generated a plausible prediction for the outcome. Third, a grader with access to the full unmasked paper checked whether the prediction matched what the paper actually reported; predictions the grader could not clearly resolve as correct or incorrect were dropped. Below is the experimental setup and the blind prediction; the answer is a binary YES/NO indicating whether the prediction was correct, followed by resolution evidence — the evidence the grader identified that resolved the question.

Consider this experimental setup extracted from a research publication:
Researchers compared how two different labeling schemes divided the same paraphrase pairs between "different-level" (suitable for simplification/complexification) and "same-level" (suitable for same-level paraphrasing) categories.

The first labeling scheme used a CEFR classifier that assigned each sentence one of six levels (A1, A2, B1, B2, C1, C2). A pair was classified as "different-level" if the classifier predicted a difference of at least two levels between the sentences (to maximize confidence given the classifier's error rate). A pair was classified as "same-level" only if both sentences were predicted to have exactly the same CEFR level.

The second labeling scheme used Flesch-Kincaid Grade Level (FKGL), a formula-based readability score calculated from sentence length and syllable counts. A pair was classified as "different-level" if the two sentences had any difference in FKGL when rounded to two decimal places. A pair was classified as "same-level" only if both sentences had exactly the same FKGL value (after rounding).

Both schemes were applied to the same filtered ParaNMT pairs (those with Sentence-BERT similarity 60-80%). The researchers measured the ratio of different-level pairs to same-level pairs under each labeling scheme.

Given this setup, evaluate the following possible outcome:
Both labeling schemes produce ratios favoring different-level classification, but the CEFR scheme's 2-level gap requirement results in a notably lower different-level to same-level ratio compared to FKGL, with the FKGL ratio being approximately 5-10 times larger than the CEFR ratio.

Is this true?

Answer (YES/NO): NO